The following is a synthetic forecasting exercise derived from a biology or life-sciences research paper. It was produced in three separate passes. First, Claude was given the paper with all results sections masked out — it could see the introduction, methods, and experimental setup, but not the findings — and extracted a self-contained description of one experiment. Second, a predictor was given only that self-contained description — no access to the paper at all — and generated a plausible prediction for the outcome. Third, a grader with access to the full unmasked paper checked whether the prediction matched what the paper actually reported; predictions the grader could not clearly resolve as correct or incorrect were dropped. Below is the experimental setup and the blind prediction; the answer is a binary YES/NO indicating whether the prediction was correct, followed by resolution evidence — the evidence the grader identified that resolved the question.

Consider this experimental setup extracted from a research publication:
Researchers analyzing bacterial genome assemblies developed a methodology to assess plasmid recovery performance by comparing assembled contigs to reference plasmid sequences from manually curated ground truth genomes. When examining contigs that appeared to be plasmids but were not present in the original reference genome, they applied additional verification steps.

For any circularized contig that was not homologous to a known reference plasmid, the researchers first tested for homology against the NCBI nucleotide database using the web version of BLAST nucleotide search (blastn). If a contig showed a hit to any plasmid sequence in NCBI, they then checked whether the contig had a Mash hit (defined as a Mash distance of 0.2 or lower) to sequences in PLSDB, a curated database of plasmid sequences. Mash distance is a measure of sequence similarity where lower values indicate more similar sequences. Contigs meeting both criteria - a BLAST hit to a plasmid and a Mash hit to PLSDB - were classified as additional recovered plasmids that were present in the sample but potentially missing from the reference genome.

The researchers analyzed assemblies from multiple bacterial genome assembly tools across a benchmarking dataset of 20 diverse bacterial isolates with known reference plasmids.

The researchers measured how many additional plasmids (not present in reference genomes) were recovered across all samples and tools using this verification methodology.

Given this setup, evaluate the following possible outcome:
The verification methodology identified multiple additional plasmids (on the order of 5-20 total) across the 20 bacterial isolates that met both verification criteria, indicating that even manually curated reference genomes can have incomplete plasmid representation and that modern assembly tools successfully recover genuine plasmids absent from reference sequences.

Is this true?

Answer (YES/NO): NO